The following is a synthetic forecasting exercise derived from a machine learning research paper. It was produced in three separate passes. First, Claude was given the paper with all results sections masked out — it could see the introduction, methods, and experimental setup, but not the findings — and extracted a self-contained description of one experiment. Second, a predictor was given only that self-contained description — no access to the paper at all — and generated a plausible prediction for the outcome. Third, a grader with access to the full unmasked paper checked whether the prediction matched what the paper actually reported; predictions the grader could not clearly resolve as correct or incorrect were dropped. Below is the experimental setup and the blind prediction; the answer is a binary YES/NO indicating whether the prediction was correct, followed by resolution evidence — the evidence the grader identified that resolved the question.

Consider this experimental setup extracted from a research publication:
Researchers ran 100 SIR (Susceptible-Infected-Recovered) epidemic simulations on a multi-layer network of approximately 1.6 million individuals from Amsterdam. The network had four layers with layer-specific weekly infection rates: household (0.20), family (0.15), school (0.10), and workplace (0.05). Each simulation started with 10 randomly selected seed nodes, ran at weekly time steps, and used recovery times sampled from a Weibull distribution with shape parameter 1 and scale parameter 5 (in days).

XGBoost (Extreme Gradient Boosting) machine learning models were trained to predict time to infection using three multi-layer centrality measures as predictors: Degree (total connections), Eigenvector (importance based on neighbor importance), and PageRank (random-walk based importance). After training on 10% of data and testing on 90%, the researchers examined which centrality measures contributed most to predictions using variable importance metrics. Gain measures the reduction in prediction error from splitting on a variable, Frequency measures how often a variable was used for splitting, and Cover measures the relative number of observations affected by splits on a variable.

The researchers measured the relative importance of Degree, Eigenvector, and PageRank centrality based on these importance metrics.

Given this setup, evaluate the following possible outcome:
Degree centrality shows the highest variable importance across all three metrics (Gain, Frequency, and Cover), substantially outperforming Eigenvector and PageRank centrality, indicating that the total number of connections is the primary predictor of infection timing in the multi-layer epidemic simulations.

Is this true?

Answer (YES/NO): NO